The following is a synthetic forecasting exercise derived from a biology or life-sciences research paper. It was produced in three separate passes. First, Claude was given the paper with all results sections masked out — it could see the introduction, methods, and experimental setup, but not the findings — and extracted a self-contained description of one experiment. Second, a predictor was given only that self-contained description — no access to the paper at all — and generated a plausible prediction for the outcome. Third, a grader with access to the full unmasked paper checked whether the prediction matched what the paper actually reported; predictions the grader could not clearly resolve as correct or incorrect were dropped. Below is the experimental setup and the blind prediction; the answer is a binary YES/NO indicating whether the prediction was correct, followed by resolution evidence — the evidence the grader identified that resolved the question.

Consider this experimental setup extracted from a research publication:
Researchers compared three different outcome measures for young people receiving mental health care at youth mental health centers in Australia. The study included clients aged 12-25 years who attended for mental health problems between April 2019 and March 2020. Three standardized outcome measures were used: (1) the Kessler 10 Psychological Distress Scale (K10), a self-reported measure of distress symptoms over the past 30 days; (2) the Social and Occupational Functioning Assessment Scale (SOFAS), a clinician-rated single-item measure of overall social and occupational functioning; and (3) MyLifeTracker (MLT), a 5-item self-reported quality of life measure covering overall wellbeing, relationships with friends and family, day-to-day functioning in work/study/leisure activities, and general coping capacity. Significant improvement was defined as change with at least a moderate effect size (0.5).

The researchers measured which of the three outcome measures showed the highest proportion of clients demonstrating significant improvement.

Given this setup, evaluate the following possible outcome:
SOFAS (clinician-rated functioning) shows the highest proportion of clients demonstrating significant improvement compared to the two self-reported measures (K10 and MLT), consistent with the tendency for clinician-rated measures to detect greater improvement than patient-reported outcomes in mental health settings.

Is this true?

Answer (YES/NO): NO